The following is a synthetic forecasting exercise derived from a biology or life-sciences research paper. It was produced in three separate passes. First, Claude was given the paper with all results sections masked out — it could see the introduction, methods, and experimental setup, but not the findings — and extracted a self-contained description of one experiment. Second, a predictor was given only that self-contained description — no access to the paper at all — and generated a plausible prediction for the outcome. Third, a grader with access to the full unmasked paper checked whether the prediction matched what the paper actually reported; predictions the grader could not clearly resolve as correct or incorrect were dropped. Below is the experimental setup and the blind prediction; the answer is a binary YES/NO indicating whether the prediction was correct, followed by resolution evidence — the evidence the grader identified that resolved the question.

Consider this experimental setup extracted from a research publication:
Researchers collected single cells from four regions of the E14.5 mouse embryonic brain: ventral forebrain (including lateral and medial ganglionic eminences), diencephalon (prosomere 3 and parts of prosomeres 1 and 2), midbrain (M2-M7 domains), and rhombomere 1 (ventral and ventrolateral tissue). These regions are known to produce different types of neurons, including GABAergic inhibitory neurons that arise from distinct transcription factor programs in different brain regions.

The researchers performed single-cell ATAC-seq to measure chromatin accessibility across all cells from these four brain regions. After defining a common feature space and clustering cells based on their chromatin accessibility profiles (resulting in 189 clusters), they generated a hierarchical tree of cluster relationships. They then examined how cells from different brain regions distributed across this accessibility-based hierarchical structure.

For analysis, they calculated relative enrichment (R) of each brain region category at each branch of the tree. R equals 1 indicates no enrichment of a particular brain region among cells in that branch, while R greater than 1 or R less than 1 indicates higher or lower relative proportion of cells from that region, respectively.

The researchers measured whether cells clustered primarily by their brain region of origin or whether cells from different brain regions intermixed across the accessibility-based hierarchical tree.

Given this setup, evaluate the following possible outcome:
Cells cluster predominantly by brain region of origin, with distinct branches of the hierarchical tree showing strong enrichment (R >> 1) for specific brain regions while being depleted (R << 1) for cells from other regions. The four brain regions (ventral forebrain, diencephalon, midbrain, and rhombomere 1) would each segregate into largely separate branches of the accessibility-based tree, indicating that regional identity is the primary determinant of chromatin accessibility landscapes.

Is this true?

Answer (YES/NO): NO